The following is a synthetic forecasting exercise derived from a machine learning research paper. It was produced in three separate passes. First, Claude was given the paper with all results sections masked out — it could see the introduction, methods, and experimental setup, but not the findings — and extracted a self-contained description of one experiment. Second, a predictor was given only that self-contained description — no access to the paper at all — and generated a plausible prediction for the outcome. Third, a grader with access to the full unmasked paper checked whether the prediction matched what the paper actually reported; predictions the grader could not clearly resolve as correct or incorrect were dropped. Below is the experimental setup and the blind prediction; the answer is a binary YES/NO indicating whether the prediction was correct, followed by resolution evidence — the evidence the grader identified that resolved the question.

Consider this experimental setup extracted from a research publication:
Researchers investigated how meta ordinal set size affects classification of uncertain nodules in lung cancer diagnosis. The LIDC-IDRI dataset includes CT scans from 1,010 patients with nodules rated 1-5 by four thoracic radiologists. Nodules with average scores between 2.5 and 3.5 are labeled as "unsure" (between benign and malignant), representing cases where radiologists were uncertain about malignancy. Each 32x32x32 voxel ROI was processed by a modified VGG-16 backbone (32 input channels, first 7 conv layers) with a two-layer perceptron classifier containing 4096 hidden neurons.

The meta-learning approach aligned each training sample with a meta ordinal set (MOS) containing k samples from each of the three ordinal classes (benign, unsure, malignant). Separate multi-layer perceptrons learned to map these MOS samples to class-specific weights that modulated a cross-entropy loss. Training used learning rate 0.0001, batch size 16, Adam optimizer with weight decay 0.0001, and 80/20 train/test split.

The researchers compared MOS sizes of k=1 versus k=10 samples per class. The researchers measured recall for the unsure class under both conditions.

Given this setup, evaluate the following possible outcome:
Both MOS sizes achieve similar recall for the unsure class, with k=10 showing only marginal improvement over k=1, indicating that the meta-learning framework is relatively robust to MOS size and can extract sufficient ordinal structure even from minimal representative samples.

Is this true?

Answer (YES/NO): NO